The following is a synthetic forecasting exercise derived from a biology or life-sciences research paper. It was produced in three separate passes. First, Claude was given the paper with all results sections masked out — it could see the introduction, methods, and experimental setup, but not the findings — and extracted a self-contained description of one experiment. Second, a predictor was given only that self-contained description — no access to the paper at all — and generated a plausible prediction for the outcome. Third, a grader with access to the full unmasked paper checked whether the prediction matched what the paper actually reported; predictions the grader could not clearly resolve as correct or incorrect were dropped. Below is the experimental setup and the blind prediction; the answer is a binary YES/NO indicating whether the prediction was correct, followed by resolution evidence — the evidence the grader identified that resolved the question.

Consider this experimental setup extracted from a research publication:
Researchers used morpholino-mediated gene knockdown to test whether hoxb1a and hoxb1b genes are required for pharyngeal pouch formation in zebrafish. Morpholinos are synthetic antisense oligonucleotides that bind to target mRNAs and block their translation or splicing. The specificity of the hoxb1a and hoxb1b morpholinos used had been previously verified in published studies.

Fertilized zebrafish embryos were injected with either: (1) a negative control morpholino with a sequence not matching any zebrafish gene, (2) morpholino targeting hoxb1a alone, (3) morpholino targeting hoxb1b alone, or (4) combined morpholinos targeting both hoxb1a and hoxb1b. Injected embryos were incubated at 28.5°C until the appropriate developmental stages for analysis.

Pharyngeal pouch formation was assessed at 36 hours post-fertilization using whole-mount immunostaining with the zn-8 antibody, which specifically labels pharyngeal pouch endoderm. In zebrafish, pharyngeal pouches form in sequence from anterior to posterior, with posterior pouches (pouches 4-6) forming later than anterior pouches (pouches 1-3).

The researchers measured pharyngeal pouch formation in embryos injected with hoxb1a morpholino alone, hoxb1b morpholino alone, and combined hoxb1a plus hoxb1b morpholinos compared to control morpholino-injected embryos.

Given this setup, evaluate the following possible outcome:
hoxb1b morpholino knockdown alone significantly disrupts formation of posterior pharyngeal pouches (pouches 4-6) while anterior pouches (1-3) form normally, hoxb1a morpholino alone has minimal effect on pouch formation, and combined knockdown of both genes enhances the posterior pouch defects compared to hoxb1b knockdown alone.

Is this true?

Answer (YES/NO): NO